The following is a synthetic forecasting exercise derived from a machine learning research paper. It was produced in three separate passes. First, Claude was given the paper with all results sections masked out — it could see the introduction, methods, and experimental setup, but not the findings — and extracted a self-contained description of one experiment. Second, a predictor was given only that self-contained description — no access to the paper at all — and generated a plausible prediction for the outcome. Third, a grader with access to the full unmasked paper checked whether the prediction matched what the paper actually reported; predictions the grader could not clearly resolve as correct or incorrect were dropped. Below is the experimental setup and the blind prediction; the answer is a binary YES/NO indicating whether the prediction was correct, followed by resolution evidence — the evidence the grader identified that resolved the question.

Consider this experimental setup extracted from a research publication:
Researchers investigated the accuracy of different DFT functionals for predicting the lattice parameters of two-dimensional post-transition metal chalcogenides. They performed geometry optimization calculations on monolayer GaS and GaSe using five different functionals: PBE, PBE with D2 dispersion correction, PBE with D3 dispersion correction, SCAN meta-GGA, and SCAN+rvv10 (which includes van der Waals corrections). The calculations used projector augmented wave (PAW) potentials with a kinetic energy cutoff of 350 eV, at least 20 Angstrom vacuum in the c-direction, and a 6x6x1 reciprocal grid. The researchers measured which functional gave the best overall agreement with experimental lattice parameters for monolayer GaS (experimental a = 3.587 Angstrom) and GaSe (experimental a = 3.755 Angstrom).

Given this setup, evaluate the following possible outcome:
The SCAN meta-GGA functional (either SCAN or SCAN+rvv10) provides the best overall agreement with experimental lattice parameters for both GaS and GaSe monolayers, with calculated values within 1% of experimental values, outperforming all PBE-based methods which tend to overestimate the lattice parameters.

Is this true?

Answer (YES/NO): NO